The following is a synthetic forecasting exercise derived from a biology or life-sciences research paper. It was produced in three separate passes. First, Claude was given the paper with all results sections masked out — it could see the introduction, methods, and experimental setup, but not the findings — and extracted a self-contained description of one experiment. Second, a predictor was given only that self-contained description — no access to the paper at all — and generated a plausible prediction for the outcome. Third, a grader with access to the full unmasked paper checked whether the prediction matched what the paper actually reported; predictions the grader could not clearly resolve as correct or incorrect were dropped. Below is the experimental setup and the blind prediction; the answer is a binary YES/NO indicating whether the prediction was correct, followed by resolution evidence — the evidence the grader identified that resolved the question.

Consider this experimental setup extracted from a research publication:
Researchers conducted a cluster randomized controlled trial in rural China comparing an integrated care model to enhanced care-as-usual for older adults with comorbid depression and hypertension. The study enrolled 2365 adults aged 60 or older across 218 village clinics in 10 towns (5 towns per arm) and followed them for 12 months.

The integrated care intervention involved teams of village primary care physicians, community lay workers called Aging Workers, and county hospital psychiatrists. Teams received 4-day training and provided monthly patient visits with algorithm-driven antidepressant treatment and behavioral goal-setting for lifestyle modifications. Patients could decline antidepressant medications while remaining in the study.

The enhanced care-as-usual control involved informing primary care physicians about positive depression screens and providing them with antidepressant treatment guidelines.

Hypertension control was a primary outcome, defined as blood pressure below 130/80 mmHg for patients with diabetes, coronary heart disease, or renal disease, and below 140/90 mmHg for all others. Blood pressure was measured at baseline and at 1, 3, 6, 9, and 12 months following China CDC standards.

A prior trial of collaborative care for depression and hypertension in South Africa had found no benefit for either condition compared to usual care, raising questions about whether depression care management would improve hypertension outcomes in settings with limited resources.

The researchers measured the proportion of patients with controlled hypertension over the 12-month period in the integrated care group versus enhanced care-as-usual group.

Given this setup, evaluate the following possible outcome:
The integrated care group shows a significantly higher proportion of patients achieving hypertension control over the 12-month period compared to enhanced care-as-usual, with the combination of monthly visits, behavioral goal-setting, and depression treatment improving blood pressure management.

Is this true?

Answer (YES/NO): YES